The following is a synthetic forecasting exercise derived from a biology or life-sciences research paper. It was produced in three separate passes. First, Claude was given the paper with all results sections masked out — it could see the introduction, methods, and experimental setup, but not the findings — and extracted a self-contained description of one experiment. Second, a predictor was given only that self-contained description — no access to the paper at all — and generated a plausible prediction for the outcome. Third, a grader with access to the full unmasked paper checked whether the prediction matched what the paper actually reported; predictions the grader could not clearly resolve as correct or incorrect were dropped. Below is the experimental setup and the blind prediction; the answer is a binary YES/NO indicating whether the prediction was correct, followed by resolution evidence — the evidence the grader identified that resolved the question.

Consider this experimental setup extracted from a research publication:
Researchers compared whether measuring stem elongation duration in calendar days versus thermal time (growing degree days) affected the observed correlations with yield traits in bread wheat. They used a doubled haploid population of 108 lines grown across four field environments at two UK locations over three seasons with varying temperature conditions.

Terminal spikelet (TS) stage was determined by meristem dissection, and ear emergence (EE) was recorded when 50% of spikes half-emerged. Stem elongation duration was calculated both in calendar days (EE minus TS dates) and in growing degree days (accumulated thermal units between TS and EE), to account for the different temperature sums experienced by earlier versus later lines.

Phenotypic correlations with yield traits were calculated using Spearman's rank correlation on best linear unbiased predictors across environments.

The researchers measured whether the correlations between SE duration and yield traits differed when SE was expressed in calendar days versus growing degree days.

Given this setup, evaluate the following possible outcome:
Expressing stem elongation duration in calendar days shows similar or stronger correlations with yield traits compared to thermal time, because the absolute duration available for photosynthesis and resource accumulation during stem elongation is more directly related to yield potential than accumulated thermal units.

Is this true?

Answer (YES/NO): NO